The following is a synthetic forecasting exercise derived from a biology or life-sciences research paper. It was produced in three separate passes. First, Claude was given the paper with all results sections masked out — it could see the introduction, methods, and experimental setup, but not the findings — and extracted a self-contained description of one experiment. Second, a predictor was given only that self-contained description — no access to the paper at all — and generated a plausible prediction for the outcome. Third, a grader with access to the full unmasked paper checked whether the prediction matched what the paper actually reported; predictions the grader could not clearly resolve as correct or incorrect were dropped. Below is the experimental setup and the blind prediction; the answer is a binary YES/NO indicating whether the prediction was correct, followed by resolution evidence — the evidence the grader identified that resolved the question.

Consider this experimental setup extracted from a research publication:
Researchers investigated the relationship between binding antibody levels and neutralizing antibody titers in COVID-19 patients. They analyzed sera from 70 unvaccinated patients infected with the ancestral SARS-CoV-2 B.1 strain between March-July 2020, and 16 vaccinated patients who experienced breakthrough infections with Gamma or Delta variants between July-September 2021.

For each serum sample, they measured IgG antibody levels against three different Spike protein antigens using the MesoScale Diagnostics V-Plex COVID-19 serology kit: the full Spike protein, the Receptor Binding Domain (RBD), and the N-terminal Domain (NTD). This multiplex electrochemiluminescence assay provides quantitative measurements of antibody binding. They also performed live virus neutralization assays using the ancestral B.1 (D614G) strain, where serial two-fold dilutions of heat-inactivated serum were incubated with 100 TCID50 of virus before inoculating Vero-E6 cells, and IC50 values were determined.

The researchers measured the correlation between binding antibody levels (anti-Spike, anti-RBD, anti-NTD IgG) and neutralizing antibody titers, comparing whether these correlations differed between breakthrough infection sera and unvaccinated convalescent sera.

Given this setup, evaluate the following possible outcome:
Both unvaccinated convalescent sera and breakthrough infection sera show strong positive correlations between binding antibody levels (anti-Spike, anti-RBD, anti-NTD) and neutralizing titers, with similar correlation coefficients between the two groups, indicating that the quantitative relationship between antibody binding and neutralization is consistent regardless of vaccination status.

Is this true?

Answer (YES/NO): NO